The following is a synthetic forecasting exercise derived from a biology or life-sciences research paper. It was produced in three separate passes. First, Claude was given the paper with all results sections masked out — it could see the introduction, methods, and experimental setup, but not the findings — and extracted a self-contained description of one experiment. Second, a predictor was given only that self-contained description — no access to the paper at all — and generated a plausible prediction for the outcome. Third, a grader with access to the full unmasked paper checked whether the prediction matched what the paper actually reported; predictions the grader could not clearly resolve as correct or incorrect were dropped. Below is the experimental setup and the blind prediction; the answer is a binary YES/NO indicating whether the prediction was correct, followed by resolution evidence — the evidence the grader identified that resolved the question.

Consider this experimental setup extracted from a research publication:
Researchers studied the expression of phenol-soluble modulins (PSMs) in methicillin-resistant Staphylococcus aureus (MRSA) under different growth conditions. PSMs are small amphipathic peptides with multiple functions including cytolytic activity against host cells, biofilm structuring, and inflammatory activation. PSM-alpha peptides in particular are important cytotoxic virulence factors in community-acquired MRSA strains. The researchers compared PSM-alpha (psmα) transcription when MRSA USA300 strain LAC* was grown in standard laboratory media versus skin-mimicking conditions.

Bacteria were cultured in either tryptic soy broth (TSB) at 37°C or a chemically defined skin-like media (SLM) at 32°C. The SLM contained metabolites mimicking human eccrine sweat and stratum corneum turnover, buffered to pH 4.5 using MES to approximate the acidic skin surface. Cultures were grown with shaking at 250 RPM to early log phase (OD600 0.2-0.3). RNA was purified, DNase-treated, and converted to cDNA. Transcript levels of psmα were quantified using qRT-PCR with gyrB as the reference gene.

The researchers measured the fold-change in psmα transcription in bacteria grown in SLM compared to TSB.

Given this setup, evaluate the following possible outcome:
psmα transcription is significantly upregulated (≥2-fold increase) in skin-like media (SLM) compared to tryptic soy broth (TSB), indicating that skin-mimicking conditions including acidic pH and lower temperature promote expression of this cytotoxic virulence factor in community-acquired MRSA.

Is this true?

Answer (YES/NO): YES